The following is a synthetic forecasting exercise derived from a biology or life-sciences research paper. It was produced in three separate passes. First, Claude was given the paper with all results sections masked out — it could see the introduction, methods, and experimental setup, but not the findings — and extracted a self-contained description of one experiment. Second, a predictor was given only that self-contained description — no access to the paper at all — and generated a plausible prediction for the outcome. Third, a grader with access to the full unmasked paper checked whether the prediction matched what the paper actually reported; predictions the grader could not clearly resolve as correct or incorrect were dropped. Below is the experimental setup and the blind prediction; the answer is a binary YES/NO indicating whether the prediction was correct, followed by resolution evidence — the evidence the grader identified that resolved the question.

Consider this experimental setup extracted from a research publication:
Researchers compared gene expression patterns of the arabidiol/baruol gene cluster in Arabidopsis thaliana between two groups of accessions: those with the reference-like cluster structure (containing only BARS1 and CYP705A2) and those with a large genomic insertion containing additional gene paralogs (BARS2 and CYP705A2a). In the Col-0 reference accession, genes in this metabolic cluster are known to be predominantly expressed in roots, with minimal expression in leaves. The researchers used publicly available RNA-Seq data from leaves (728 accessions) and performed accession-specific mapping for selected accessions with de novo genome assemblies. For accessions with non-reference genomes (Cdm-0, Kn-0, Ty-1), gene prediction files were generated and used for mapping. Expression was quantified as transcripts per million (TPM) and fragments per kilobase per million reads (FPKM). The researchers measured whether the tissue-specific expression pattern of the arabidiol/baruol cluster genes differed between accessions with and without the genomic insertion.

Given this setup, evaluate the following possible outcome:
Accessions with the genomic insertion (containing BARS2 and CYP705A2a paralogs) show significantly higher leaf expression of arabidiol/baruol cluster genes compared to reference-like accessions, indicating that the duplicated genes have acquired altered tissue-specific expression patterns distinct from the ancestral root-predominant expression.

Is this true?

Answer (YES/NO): YES